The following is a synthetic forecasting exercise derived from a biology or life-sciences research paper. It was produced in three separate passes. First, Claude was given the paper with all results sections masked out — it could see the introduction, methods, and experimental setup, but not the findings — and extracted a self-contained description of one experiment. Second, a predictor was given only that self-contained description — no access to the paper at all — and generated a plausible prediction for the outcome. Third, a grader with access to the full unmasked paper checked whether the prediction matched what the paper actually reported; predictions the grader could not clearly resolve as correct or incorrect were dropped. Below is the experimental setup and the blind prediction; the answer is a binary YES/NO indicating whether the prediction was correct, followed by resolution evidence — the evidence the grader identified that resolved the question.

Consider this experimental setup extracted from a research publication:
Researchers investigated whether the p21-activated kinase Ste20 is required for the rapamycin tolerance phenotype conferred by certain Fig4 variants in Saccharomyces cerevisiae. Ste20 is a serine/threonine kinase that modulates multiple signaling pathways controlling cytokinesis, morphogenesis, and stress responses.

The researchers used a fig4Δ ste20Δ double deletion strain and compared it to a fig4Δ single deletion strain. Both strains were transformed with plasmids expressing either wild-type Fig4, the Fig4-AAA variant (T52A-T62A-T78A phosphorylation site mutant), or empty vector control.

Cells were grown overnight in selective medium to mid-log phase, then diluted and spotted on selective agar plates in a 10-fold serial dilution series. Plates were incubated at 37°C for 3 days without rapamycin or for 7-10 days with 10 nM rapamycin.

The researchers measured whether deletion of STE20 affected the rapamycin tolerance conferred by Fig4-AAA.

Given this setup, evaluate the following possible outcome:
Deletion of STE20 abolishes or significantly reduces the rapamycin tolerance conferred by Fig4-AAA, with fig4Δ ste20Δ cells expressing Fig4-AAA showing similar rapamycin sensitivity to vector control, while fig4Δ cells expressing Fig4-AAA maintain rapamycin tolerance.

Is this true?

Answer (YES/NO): YES